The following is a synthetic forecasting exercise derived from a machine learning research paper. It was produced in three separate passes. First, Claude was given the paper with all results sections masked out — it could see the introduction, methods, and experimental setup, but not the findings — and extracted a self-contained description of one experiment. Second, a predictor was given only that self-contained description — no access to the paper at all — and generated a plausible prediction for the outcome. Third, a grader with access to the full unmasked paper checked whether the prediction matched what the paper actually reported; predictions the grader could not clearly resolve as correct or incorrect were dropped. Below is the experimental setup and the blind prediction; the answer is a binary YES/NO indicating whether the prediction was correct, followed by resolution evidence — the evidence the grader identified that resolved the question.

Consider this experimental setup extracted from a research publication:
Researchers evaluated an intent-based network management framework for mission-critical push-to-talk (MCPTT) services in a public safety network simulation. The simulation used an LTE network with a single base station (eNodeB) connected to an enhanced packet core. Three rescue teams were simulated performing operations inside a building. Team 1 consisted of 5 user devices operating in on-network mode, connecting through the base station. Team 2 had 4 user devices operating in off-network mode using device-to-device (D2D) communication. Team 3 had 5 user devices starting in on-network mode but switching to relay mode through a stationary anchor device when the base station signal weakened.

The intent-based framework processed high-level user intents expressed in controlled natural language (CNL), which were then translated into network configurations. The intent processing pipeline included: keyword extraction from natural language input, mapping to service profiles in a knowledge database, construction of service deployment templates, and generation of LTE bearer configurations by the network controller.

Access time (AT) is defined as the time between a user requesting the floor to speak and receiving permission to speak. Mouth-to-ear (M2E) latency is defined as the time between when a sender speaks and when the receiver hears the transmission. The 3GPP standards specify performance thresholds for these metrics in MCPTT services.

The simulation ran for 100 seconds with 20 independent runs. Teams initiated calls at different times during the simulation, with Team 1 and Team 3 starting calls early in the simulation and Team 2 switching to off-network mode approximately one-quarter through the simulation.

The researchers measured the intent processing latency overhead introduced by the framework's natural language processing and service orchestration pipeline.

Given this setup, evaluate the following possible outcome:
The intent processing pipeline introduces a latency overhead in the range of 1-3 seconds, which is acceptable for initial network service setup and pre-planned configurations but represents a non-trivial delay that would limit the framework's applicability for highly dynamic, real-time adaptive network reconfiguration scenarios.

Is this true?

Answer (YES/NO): NO